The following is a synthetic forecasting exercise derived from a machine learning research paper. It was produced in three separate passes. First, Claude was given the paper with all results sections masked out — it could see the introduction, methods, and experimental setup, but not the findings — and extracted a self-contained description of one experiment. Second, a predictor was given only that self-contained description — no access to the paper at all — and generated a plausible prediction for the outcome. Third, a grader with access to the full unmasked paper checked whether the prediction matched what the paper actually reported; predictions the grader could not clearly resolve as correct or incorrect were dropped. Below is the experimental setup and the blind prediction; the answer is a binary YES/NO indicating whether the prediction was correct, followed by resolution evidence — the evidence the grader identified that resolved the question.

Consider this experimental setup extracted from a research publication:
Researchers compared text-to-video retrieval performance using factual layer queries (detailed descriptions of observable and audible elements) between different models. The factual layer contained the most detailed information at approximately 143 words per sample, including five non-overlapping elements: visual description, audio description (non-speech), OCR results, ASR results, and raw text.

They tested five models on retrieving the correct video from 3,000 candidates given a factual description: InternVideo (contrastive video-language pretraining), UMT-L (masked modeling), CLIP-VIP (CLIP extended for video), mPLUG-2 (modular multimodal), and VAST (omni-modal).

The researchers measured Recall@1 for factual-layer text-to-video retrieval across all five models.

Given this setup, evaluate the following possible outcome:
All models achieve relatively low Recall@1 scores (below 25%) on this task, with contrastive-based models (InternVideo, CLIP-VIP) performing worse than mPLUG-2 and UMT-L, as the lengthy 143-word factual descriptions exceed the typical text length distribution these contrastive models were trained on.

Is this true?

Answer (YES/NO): NO